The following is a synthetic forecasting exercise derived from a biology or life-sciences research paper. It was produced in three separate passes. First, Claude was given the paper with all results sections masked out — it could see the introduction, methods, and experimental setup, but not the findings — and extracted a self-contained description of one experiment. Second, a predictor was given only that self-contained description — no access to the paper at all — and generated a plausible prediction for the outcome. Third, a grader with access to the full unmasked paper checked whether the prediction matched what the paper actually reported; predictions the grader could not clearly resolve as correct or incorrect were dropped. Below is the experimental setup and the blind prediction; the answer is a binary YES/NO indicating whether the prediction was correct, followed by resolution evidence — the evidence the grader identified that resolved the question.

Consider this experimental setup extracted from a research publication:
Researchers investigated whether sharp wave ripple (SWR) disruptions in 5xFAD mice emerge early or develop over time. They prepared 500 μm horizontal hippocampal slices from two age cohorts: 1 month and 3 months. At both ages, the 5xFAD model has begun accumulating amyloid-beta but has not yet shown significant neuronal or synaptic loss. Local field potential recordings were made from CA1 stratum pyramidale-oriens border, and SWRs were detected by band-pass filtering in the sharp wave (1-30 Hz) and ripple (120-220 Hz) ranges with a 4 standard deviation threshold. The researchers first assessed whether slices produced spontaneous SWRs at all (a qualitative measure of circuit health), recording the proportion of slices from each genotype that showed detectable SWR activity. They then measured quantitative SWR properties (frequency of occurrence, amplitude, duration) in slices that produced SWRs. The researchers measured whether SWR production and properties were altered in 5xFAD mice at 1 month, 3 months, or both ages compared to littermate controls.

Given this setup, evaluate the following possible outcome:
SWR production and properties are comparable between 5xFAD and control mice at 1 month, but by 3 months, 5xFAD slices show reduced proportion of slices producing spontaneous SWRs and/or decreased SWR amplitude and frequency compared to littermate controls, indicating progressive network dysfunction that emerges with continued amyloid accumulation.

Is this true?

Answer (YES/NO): NO